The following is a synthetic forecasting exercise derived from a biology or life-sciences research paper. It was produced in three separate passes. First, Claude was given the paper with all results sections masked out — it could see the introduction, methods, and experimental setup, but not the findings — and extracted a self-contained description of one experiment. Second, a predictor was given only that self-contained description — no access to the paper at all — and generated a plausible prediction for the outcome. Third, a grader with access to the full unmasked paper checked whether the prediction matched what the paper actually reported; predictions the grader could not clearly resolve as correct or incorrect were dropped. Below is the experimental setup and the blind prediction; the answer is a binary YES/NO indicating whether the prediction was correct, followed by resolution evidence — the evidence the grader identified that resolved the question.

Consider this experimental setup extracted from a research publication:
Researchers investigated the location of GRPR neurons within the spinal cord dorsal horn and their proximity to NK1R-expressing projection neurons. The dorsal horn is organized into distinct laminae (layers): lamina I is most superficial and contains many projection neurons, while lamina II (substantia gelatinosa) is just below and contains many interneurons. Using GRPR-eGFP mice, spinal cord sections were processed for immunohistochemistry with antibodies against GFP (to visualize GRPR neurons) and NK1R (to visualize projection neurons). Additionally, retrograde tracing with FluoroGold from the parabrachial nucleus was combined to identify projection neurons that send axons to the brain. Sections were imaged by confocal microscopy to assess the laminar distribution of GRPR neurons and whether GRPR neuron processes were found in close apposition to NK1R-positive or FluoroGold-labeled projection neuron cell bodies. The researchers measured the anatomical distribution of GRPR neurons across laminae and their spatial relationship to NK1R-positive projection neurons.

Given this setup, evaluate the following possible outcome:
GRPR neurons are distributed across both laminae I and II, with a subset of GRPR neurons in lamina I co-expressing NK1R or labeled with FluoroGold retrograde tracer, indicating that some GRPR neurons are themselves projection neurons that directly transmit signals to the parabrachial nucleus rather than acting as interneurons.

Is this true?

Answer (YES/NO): NO